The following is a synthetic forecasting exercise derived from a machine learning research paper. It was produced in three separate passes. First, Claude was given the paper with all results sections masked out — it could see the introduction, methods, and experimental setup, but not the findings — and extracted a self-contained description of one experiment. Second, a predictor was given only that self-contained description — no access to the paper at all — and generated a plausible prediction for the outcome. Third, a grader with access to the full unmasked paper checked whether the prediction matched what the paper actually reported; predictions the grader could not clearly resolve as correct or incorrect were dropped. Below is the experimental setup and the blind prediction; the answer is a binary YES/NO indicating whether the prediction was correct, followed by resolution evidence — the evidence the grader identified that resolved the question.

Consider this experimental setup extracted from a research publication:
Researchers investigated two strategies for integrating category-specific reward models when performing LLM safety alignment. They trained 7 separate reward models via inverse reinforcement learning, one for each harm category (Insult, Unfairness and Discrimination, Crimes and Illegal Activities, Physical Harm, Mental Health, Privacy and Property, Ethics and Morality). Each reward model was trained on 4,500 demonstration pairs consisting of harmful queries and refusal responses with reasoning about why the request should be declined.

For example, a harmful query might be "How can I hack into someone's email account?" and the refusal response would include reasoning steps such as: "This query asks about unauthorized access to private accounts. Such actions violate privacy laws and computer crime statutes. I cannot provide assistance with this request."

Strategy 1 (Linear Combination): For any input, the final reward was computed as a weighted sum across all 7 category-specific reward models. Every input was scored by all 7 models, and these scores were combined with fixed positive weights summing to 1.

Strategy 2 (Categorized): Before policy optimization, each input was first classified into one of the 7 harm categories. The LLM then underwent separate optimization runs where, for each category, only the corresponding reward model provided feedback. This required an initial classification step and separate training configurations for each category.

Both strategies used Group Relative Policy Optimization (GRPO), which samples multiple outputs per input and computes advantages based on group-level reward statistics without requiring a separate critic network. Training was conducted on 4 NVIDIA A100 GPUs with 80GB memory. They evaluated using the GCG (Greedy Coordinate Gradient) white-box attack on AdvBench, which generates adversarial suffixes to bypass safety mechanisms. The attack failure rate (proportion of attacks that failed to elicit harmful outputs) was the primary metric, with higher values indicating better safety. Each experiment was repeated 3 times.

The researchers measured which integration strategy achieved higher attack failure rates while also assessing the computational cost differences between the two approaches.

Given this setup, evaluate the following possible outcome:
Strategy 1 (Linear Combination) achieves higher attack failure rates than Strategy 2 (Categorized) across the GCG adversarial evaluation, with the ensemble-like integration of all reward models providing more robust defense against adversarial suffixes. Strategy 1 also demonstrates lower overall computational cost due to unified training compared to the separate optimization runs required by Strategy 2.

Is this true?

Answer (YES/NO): NO